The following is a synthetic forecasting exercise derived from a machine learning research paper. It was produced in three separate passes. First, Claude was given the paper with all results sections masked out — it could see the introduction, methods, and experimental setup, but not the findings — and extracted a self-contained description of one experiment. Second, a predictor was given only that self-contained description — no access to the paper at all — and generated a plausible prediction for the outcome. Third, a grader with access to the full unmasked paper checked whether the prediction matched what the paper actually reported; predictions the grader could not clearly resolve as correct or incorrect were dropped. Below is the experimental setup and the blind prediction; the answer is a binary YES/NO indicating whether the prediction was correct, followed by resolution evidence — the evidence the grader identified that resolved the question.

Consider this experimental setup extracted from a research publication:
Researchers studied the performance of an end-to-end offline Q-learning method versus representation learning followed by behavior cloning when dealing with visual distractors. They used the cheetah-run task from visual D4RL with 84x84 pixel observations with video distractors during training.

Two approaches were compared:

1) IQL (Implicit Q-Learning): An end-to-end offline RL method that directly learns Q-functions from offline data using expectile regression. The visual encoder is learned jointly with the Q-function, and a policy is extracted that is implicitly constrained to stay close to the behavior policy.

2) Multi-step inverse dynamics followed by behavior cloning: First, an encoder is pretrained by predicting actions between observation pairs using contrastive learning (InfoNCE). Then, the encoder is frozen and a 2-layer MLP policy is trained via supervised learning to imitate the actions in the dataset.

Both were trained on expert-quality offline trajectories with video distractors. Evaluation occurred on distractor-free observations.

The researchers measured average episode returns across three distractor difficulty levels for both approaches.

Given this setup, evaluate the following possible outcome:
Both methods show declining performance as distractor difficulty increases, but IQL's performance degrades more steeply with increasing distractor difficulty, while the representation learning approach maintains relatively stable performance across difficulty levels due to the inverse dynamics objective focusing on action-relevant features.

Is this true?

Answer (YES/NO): NO